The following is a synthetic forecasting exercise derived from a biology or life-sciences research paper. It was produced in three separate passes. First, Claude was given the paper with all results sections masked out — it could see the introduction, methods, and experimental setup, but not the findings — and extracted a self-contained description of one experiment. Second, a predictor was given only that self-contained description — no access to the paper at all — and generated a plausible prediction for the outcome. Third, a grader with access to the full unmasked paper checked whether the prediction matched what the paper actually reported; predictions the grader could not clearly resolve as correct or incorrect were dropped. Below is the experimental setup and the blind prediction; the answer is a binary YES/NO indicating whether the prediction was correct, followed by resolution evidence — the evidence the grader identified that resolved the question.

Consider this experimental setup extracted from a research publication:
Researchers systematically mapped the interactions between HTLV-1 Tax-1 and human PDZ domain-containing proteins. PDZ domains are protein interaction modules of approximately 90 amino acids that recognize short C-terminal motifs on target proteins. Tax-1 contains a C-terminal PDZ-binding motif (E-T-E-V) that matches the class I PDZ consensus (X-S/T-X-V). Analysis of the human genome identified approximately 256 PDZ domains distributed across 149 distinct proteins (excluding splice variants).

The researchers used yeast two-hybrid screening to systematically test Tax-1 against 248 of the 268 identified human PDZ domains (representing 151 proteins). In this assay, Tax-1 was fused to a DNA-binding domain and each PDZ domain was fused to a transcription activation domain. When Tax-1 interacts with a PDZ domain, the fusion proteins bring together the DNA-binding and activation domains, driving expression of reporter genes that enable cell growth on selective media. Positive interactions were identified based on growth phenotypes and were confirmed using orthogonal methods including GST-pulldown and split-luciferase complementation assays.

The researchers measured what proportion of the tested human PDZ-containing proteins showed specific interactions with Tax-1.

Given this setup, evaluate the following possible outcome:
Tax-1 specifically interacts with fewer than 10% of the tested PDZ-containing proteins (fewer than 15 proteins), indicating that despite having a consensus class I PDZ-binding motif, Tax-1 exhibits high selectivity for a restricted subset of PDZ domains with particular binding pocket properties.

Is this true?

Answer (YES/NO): NO